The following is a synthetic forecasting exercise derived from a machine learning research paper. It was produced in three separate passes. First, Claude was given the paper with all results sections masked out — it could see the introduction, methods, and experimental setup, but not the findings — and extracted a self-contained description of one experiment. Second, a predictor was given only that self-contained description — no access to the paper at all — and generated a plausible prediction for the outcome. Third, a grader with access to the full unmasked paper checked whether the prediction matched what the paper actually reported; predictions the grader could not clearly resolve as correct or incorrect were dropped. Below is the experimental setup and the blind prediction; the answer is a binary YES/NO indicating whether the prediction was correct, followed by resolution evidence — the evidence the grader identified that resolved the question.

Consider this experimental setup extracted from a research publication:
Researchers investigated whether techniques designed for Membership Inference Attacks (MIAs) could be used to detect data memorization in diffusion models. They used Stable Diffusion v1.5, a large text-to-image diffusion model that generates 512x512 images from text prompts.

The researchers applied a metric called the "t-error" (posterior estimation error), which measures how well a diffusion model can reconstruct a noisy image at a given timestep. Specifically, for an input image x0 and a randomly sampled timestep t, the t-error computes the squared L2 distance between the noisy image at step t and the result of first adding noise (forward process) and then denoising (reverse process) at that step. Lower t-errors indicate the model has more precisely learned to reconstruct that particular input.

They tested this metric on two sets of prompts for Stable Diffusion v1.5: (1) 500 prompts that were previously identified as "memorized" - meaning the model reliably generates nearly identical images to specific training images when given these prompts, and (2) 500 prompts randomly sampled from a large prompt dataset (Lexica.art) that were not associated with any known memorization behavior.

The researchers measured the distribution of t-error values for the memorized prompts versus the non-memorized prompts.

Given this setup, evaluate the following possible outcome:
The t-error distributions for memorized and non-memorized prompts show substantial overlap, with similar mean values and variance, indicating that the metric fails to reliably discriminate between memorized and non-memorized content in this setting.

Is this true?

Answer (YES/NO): NO